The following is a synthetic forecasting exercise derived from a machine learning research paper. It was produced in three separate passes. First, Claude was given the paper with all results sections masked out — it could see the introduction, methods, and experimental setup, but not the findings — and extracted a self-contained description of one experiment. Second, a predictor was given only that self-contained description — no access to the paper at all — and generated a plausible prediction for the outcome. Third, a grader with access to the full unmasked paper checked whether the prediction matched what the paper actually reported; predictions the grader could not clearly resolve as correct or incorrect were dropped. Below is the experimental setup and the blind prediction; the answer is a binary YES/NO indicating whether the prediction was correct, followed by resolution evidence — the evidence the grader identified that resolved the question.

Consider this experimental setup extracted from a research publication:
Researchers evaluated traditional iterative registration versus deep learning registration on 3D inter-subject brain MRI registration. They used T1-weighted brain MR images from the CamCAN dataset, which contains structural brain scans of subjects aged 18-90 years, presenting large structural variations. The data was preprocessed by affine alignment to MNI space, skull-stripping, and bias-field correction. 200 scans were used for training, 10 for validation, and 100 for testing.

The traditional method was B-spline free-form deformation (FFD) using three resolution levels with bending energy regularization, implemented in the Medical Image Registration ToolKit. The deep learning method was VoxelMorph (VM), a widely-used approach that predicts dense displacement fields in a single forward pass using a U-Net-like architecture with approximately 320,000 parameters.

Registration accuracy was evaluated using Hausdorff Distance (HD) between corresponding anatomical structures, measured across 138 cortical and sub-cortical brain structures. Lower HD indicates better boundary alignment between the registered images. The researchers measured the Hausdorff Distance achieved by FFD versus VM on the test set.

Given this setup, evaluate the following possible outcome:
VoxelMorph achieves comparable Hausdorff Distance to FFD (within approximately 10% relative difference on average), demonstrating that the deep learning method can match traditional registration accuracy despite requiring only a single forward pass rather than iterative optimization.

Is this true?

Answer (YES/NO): NO